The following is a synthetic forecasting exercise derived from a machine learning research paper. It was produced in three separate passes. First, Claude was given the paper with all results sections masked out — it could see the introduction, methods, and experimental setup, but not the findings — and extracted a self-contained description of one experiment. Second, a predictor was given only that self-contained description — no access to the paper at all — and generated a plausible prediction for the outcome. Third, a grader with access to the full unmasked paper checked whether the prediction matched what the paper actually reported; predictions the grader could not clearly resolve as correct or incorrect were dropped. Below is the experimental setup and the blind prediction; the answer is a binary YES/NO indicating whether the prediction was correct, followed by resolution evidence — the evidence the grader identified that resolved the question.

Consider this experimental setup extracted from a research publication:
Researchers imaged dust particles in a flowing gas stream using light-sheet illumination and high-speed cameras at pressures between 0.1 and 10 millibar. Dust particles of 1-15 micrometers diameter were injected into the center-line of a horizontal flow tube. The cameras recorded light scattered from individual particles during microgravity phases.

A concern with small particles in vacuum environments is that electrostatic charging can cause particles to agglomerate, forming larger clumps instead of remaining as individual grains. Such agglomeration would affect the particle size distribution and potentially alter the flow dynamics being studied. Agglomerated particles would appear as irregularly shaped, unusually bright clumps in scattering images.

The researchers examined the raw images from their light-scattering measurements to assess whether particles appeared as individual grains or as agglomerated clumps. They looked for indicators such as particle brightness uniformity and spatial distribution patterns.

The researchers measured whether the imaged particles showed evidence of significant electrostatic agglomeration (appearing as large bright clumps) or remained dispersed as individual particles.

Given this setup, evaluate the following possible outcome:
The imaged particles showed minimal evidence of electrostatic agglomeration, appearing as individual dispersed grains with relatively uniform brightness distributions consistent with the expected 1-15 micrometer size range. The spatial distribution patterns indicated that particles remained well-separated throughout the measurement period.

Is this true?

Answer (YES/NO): YES